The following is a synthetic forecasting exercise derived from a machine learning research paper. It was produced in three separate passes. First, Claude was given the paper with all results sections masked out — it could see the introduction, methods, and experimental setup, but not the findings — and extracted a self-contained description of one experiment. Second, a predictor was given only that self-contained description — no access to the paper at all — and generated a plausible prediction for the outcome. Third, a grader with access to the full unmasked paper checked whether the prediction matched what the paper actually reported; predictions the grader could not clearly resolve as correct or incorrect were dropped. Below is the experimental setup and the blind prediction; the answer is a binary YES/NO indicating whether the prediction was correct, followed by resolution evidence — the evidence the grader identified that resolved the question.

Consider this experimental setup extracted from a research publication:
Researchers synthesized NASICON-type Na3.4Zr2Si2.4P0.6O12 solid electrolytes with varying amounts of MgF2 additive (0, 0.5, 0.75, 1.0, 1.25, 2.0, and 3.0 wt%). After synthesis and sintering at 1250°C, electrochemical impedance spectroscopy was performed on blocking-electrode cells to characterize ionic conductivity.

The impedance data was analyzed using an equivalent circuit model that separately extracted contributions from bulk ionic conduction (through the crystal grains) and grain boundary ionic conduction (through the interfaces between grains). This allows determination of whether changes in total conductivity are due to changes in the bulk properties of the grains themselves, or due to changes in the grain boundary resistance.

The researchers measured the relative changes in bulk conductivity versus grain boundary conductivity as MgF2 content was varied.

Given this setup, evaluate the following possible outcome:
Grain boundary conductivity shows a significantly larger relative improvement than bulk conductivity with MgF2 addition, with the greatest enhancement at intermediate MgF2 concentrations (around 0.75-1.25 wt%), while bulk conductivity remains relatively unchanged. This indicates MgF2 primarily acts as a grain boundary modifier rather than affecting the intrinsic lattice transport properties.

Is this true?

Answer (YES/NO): NO